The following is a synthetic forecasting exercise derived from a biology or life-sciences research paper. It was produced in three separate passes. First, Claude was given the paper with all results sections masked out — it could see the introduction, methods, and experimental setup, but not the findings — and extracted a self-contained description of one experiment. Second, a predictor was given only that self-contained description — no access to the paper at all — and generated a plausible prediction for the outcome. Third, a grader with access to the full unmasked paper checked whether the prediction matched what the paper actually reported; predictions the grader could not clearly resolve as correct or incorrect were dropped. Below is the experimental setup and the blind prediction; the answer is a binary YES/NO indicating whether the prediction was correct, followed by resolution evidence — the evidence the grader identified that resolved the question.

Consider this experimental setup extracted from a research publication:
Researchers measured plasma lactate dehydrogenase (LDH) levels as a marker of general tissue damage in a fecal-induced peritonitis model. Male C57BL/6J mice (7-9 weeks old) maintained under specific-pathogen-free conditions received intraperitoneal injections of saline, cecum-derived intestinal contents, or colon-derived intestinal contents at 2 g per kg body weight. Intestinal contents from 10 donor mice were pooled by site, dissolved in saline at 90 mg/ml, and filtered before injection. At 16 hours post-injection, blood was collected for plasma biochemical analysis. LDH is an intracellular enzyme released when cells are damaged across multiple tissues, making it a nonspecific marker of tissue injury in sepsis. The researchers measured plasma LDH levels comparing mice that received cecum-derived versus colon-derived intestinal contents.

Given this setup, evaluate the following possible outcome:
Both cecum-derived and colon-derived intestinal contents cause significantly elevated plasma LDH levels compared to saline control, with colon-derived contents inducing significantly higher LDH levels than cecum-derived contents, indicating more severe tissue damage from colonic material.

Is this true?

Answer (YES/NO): NO